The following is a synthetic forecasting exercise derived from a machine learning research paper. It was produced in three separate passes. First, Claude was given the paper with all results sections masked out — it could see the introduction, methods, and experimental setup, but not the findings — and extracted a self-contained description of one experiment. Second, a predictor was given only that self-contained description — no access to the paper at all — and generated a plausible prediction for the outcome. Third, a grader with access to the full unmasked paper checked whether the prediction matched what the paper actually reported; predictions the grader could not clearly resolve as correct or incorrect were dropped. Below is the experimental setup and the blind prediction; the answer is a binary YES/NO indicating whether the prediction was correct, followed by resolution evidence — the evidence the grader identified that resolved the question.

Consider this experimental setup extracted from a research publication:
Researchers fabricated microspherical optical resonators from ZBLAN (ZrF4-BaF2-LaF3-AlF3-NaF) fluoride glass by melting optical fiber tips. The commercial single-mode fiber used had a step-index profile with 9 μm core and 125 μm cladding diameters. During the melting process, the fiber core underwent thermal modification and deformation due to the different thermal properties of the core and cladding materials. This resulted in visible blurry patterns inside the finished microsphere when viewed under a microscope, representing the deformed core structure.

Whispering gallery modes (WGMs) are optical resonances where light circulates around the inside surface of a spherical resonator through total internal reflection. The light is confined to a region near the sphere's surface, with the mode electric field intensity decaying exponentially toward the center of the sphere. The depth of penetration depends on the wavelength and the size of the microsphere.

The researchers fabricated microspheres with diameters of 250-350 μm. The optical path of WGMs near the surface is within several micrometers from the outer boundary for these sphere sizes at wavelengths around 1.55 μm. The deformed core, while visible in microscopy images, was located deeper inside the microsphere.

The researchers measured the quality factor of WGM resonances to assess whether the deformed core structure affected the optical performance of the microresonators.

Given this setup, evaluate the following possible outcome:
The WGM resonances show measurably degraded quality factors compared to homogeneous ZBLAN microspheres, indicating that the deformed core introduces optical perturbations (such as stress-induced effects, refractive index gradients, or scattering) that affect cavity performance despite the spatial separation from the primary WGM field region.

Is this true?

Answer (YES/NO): NO